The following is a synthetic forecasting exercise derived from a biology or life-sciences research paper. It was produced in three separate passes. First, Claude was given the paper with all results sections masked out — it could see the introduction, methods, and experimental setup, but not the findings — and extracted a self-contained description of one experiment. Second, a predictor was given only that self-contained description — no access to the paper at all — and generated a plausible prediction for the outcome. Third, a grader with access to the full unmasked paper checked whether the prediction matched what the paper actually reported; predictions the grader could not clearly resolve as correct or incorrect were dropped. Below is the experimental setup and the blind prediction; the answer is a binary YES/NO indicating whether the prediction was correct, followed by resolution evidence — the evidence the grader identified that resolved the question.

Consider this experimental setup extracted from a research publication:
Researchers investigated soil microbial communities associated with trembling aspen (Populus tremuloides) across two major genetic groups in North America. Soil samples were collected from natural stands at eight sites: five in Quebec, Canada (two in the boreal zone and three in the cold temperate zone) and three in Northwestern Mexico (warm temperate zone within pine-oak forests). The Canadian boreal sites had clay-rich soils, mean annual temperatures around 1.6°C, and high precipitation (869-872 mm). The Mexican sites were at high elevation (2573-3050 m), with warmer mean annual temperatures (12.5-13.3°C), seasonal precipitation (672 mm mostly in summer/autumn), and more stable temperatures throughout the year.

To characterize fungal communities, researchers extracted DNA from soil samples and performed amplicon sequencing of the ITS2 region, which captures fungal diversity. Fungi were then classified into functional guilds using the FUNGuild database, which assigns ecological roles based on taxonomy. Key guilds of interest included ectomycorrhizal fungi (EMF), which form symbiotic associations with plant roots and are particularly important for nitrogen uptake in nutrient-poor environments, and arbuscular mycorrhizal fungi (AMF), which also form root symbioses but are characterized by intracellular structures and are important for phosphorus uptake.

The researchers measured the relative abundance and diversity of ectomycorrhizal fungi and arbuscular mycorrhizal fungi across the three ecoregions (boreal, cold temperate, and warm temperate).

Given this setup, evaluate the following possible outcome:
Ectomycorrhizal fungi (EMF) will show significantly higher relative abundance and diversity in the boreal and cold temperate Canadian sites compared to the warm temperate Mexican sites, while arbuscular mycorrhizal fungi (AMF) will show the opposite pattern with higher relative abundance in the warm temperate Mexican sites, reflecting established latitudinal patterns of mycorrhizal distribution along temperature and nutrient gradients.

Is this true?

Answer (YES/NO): NO